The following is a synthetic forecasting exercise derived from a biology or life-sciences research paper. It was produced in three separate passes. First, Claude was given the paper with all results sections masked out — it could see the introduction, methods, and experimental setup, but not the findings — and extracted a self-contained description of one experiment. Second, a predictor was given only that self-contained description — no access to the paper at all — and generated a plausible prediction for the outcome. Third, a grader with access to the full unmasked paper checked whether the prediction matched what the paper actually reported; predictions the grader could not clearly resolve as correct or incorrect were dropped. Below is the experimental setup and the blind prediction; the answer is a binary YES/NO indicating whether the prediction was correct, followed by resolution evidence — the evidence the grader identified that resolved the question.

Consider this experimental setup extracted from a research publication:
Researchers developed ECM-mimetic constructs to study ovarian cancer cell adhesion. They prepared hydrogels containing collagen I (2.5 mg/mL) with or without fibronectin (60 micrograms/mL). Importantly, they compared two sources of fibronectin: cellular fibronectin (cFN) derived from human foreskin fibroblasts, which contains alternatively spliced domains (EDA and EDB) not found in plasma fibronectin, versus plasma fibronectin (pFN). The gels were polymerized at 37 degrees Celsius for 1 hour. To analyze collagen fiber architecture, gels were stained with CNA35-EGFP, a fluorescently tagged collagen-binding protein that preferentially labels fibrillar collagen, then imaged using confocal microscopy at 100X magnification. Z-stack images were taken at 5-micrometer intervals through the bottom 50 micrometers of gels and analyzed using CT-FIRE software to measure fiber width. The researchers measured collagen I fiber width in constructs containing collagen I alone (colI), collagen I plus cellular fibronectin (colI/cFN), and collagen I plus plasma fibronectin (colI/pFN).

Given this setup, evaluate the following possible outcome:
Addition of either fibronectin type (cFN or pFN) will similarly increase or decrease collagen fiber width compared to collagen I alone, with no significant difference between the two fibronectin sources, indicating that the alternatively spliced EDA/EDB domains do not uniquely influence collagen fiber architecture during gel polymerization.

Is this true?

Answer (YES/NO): NO